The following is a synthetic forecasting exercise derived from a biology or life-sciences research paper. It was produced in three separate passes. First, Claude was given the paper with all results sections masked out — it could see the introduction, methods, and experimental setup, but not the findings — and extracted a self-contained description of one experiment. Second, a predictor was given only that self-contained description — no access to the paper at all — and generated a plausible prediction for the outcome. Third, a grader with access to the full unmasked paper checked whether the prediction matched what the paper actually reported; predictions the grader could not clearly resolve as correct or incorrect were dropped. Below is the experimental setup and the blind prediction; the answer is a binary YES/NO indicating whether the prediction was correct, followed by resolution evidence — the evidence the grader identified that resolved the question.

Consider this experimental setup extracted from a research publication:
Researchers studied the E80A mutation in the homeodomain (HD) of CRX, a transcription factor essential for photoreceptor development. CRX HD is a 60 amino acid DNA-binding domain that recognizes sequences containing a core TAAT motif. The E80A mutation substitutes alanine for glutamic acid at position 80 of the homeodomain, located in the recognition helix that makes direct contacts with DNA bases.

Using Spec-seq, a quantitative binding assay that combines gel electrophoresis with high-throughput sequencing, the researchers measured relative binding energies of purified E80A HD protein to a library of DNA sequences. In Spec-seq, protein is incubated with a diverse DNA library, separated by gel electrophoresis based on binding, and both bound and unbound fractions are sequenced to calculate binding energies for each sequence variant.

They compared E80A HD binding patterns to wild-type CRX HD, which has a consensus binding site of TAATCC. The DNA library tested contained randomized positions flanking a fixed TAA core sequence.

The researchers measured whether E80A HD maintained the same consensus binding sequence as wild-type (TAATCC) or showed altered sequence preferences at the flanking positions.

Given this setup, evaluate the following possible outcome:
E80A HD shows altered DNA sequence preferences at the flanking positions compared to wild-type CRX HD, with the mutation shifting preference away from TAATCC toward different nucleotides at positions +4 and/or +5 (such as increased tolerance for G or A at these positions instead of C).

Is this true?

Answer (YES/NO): NO